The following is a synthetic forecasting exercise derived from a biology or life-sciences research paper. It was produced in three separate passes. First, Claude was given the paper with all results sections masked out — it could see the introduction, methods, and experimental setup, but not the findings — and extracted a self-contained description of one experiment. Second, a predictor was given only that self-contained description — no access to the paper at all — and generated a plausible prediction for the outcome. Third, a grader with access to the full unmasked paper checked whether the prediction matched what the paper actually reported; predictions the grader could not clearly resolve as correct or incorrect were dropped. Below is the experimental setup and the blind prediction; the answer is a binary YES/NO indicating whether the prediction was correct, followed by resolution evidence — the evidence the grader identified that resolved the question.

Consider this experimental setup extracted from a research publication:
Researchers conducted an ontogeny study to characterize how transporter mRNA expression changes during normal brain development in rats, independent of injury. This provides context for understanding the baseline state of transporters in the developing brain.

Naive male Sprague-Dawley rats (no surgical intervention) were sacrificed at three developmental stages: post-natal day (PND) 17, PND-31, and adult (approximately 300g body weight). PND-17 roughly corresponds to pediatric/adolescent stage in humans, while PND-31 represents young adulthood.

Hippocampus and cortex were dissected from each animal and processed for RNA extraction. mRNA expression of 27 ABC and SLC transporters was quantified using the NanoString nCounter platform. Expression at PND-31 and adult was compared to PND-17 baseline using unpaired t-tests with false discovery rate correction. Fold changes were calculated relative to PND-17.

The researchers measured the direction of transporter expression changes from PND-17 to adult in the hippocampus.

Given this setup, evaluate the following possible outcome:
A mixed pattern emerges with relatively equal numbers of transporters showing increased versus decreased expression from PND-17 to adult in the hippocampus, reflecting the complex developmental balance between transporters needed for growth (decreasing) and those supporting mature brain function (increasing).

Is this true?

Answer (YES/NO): NO